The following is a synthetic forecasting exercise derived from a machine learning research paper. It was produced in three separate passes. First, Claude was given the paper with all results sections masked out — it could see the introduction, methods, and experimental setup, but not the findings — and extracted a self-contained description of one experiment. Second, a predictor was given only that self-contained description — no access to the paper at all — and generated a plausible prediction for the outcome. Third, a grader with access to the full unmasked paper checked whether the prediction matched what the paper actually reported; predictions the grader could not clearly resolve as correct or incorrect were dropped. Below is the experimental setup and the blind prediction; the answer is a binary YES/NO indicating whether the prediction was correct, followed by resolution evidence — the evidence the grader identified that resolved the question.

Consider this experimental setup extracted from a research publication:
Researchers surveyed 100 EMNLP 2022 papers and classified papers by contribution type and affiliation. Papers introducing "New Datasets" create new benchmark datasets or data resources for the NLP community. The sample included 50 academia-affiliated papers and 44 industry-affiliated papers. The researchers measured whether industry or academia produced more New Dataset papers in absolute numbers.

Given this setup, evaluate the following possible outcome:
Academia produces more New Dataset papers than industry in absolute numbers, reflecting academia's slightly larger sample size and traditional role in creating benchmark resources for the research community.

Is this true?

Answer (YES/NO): NO